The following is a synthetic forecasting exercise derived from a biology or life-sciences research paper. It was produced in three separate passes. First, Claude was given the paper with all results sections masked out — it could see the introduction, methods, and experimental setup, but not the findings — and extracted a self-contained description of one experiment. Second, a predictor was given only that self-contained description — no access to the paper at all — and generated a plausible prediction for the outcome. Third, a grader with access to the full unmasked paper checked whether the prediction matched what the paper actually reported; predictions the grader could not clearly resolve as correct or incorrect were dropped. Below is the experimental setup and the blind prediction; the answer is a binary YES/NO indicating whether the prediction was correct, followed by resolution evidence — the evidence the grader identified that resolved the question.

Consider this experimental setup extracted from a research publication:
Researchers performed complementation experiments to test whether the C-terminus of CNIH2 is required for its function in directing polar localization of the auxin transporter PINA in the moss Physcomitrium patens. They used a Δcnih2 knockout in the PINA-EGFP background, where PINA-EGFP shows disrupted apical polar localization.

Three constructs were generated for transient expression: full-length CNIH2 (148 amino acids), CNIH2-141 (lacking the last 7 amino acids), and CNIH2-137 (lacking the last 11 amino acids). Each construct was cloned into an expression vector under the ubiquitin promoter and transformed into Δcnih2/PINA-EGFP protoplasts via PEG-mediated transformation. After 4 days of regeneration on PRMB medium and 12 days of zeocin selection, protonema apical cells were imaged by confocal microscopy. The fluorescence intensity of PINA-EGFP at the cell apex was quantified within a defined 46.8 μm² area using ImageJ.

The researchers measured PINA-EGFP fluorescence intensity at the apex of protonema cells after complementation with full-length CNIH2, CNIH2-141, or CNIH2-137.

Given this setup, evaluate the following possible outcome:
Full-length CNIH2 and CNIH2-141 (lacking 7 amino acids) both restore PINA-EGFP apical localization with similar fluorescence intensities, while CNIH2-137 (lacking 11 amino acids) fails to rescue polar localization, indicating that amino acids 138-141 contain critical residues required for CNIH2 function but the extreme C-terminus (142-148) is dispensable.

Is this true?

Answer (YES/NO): NO